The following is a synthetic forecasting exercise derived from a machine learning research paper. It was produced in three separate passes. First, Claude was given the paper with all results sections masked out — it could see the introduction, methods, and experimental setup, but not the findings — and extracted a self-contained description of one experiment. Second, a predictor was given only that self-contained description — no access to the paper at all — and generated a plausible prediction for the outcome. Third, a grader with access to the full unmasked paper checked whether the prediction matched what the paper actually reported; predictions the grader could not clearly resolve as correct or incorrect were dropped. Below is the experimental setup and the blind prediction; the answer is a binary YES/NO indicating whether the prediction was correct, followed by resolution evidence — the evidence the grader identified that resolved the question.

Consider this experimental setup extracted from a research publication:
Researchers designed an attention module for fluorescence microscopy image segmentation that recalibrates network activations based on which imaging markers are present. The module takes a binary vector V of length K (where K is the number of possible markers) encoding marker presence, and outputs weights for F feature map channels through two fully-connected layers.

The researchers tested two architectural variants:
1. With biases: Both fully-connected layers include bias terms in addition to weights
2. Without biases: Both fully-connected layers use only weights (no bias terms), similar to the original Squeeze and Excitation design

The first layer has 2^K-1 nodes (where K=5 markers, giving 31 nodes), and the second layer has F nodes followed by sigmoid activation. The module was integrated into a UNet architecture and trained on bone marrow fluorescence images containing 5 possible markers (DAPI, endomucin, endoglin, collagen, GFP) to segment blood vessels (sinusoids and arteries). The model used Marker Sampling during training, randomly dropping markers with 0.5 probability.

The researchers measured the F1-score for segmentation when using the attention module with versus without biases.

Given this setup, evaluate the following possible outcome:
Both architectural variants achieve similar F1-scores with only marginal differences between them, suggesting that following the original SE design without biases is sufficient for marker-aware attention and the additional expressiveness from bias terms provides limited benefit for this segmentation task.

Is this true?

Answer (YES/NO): NO